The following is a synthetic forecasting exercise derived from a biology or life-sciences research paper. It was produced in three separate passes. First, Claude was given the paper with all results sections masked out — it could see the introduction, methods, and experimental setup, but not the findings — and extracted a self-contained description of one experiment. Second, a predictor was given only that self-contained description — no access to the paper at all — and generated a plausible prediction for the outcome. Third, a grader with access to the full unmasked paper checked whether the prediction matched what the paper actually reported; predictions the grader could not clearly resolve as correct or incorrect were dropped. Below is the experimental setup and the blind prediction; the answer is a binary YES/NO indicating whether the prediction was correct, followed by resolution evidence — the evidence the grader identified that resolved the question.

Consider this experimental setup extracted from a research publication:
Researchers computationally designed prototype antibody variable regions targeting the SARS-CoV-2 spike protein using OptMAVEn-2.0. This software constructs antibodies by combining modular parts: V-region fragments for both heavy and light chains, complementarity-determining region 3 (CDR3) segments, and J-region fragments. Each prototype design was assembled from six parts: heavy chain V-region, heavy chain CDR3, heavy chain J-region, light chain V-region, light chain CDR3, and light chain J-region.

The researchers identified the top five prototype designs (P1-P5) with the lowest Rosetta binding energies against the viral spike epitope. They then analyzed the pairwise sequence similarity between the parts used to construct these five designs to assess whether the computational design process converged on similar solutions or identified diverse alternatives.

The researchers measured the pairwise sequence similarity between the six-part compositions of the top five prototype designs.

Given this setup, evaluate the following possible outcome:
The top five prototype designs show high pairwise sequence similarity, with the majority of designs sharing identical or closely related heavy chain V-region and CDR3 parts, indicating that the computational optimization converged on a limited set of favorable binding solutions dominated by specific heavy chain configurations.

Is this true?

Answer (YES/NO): NO